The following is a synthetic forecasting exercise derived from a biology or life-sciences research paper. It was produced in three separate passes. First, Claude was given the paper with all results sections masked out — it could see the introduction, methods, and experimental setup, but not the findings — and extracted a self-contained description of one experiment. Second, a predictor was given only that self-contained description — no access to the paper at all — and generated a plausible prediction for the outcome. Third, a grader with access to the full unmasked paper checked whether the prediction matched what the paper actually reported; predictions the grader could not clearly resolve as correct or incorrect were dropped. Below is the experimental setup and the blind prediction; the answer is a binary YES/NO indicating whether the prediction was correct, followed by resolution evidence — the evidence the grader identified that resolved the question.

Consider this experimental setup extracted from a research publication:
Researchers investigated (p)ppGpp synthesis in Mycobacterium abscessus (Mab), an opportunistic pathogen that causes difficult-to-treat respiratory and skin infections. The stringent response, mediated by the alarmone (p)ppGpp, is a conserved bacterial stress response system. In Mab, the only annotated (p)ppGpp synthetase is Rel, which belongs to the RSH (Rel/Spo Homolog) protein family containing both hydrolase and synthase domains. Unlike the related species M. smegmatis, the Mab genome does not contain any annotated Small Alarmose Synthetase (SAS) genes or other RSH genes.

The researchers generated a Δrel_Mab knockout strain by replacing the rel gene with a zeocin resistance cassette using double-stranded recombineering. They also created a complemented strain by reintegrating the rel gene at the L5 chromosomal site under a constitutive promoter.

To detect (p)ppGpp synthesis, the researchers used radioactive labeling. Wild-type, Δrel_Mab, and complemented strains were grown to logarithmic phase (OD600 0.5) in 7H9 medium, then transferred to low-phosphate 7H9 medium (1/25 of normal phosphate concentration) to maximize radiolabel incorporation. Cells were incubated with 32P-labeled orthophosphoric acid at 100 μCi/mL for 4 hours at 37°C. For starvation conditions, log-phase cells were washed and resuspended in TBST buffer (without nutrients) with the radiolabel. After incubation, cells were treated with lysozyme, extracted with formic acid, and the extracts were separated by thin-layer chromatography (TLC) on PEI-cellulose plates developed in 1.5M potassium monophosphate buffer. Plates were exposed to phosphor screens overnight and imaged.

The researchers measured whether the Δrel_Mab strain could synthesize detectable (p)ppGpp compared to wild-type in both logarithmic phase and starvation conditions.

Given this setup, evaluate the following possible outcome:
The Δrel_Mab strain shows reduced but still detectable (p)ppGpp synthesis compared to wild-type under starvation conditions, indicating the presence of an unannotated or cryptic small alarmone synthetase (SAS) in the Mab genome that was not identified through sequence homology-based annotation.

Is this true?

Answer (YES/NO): NO